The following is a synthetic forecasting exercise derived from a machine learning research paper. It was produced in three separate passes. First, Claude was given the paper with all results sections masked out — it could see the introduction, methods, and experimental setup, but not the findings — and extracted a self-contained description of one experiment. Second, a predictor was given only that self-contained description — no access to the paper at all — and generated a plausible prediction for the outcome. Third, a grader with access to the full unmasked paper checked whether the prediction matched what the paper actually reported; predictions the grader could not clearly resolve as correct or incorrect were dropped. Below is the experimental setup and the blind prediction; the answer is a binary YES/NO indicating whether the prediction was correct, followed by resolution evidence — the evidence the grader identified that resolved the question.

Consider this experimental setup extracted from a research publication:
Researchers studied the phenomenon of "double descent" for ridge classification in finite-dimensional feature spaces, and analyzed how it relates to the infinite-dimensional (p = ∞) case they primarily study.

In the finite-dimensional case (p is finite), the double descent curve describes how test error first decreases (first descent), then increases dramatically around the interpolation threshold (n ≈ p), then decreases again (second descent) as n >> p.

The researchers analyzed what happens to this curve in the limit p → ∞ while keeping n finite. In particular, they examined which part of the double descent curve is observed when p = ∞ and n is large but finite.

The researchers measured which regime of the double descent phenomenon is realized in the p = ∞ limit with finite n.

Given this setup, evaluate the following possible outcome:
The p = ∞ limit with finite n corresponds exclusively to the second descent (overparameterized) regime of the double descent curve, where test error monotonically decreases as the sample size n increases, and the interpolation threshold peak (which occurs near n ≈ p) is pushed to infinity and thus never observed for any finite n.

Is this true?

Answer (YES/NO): NO